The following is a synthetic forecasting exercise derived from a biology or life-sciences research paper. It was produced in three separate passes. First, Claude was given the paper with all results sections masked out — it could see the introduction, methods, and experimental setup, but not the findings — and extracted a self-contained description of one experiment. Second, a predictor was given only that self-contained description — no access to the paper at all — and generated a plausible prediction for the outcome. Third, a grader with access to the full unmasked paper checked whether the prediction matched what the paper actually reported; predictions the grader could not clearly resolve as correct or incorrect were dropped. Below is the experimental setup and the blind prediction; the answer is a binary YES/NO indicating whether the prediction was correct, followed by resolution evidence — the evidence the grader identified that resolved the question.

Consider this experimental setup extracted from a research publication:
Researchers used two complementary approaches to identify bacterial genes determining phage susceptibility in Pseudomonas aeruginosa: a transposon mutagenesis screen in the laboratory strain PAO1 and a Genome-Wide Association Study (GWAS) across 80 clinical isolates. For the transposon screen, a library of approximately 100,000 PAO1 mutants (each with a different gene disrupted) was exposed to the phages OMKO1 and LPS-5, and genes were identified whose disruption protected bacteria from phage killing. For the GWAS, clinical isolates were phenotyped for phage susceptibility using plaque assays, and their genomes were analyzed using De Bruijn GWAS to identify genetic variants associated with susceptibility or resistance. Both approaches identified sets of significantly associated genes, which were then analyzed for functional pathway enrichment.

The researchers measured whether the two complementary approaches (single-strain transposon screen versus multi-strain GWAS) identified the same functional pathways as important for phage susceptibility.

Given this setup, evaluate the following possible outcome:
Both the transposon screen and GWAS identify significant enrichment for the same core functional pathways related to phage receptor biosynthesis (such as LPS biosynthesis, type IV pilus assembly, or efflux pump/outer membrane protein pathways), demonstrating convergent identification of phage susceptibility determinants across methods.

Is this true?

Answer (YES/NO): NO